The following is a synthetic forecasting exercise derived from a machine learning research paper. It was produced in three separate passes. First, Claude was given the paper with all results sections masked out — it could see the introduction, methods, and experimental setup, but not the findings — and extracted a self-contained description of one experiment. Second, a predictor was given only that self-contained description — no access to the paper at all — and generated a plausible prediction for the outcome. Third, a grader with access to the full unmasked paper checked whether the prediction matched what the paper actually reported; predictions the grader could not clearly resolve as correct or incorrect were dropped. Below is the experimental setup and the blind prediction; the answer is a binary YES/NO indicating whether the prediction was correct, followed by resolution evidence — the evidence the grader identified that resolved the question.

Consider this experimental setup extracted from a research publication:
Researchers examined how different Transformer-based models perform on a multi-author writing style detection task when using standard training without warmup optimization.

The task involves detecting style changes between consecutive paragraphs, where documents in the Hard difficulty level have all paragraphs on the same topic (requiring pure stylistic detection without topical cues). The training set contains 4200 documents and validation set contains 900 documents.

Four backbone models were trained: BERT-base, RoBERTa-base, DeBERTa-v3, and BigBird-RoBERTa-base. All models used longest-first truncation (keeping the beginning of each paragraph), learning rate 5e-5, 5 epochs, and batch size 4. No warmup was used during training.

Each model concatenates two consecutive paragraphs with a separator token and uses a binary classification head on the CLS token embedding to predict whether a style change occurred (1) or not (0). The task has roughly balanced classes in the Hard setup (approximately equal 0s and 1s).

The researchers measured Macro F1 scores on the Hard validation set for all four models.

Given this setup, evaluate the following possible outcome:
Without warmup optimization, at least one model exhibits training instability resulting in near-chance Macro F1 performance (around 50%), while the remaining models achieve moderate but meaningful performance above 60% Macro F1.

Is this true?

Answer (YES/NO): NO